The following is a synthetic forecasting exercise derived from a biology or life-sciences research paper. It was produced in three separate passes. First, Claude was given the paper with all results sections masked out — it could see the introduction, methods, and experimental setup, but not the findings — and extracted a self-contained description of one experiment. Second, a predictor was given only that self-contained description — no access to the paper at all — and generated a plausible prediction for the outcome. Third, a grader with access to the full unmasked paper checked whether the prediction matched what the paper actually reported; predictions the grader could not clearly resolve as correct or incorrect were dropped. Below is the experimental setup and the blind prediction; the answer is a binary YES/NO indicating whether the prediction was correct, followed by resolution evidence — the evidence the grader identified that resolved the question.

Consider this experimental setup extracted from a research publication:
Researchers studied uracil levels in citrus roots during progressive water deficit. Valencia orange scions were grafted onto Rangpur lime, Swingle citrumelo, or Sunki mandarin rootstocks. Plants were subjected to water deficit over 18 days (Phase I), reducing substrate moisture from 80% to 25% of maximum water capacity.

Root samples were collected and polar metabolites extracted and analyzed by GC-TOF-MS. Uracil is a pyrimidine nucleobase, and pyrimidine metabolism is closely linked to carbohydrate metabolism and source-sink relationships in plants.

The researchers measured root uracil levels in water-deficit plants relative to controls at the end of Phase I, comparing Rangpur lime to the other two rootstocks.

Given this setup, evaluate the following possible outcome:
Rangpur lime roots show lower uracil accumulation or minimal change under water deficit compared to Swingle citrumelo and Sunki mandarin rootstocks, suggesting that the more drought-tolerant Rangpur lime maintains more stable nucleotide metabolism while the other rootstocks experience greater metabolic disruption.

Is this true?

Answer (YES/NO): YES